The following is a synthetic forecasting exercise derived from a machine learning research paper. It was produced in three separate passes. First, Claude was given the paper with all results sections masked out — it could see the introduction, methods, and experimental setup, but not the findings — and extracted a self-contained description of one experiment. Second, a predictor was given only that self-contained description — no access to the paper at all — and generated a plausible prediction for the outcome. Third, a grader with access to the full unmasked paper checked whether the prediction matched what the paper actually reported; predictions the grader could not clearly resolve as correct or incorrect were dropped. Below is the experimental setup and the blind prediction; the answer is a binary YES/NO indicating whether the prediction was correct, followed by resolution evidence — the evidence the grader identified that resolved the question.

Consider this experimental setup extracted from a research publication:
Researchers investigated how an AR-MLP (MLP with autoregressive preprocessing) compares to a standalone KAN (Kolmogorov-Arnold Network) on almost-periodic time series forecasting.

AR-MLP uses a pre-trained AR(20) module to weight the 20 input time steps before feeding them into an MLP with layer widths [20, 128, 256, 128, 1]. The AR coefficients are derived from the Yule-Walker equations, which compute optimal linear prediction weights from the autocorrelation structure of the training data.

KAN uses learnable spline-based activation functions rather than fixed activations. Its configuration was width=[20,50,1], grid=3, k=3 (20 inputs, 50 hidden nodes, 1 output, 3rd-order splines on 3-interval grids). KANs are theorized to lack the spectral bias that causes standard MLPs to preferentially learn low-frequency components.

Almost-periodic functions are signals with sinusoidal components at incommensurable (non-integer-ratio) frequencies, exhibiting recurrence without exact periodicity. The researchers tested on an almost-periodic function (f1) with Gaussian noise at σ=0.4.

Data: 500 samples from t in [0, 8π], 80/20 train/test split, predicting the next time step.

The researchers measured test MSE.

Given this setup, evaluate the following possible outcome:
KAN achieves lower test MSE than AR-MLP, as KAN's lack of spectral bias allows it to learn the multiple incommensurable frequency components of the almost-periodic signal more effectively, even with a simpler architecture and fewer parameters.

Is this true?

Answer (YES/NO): NO